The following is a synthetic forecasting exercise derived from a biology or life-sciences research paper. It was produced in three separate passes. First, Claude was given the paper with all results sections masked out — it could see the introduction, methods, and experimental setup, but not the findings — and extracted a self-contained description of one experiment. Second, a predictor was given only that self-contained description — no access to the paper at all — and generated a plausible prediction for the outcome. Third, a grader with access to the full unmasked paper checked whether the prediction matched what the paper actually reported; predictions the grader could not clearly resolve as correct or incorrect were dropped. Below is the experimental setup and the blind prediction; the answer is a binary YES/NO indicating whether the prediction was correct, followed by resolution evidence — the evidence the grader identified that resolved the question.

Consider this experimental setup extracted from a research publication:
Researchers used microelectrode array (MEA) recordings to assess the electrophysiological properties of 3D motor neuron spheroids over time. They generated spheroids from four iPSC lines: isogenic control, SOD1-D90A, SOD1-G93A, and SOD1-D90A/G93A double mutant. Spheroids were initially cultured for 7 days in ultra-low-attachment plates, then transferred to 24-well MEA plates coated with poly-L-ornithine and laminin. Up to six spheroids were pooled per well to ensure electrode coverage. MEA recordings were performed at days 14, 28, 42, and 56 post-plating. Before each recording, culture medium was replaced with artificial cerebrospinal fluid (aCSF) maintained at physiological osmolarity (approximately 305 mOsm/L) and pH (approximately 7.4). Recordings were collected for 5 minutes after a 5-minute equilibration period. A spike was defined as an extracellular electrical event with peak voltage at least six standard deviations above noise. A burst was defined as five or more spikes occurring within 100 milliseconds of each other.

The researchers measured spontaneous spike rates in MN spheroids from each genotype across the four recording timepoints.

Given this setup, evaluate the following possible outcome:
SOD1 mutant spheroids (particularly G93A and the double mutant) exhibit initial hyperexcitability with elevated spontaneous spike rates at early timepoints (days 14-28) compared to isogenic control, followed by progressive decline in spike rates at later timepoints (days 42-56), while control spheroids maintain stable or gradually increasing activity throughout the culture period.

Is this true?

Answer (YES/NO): NO